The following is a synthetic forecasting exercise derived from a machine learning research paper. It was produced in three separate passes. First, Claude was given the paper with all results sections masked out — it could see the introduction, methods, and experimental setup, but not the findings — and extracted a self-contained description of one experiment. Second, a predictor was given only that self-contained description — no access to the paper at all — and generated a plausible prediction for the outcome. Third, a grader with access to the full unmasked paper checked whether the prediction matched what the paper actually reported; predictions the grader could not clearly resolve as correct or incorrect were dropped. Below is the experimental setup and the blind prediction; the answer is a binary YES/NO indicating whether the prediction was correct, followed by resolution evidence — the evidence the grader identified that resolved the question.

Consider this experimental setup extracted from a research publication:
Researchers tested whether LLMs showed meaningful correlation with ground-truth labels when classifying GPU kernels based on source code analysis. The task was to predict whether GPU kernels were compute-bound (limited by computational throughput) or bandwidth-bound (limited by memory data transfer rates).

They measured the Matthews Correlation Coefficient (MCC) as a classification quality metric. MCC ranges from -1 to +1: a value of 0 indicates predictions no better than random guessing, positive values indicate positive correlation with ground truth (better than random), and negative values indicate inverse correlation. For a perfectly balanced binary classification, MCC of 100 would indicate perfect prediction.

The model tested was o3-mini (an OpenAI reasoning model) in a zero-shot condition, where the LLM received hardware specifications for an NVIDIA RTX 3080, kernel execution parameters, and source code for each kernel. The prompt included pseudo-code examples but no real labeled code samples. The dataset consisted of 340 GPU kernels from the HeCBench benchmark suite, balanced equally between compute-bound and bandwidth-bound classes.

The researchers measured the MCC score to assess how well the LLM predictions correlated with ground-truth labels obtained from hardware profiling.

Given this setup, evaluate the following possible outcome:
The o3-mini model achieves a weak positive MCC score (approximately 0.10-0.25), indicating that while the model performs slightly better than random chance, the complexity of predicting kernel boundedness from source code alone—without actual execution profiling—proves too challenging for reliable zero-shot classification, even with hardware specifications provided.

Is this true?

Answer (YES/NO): NO